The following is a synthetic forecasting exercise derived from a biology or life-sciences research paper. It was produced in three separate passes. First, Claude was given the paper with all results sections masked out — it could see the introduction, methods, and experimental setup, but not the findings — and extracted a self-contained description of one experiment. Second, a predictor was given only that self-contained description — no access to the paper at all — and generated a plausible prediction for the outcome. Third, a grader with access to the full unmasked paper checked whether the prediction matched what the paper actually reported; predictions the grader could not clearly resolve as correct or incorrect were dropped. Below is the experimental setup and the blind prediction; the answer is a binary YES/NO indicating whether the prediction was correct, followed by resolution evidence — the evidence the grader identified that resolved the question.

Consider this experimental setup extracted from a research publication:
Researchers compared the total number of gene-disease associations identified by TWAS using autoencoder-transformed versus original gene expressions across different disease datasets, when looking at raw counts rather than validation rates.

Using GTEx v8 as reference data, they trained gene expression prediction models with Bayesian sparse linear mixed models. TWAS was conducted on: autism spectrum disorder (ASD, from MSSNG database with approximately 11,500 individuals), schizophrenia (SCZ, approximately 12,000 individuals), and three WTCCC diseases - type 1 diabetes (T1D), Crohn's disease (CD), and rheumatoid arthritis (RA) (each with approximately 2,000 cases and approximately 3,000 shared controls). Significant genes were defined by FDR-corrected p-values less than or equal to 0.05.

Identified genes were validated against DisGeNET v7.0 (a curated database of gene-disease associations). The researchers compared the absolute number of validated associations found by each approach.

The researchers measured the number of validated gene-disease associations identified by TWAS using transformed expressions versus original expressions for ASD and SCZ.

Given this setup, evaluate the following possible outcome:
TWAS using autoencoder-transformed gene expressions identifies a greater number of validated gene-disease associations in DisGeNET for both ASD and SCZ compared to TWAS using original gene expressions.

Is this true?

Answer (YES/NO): NO